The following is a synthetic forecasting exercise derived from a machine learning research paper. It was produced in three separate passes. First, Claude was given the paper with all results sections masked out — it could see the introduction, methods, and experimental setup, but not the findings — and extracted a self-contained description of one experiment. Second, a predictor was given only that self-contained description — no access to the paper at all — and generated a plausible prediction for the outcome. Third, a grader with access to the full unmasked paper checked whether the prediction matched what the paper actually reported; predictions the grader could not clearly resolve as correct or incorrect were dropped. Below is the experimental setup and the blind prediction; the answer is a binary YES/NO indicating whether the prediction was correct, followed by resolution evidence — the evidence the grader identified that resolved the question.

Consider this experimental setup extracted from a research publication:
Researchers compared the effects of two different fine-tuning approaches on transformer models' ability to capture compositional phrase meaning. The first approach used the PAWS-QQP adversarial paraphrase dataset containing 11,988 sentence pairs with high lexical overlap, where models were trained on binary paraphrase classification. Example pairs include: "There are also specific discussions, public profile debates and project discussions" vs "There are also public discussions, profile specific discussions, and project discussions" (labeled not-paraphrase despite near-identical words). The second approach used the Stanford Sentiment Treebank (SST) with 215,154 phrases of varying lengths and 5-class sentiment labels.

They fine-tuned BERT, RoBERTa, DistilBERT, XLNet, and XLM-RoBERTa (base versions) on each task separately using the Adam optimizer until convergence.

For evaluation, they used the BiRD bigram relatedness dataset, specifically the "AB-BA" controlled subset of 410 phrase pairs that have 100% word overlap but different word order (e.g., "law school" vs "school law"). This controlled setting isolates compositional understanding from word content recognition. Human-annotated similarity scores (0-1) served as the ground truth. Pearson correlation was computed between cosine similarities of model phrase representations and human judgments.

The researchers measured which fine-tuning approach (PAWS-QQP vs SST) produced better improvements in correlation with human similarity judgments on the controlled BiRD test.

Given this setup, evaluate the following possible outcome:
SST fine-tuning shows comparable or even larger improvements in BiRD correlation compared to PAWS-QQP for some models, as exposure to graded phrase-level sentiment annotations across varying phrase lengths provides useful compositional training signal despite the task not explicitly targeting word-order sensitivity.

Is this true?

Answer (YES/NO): YES